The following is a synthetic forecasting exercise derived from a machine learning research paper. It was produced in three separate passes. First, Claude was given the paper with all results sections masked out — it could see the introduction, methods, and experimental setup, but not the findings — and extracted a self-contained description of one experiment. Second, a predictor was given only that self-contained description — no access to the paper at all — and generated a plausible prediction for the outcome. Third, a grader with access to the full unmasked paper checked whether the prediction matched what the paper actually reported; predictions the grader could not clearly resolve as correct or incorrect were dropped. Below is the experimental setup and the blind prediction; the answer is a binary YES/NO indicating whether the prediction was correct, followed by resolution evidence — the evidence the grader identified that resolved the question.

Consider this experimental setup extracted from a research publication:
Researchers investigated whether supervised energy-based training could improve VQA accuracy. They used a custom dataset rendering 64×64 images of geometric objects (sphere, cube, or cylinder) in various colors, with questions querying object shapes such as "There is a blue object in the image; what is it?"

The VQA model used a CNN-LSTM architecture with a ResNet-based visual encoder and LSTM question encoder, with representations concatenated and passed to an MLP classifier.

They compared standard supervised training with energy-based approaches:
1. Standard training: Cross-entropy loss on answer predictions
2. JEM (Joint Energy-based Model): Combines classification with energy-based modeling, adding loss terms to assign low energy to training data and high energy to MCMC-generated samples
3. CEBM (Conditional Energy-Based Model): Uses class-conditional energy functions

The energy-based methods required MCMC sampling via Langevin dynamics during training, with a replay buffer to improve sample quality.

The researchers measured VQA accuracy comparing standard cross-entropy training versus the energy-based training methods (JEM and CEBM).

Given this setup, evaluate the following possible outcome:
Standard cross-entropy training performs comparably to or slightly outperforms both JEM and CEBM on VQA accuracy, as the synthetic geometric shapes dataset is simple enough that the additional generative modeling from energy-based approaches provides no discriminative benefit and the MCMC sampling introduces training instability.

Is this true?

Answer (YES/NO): NO